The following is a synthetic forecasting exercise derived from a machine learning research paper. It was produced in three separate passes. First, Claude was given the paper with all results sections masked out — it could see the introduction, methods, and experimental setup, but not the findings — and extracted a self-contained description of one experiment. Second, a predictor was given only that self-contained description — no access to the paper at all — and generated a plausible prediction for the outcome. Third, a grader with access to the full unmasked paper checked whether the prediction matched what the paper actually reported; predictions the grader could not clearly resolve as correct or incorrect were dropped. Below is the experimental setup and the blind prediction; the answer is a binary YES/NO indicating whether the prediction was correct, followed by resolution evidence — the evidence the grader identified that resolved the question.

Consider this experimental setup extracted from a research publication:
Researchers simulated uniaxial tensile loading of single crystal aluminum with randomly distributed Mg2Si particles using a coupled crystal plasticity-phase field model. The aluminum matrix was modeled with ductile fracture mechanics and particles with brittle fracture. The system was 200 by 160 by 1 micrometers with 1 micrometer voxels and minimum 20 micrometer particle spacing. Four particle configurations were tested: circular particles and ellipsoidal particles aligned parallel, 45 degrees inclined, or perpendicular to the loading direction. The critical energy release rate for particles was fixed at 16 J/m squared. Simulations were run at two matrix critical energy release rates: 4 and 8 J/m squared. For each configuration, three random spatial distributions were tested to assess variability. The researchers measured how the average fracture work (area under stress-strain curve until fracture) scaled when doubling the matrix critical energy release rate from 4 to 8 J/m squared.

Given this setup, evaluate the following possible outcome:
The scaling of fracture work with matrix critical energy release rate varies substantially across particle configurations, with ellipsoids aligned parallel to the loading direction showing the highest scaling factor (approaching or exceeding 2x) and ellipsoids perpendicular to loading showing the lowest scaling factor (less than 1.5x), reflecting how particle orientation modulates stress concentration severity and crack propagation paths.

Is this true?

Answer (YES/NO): NO